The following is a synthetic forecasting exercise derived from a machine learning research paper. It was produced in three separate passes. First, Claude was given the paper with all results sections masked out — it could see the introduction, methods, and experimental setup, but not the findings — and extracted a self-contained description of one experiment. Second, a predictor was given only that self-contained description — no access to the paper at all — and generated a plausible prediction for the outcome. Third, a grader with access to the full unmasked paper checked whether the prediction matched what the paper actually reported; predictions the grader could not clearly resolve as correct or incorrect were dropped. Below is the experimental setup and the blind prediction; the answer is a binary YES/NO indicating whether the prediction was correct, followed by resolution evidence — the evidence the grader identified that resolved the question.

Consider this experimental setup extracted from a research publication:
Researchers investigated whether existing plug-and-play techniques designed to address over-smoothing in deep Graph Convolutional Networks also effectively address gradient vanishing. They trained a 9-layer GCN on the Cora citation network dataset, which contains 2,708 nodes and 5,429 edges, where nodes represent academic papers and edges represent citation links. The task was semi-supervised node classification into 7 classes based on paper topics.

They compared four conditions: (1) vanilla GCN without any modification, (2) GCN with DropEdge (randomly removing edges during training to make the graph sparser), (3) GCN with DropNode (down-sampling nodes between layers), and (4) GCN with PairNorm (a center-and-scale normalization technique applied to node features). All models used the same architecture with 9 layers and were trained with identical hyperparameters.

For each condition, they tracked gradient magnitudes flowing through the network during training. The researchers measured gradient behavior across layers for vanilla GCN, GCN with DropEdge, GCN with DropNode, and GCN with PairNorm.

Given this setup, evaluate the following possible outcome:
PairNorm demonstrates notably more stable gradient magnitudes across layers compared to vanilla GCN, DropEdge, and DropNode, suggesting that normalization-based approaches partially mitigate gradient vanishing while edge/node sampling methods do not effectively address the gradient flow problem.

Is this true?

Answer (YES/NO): NO